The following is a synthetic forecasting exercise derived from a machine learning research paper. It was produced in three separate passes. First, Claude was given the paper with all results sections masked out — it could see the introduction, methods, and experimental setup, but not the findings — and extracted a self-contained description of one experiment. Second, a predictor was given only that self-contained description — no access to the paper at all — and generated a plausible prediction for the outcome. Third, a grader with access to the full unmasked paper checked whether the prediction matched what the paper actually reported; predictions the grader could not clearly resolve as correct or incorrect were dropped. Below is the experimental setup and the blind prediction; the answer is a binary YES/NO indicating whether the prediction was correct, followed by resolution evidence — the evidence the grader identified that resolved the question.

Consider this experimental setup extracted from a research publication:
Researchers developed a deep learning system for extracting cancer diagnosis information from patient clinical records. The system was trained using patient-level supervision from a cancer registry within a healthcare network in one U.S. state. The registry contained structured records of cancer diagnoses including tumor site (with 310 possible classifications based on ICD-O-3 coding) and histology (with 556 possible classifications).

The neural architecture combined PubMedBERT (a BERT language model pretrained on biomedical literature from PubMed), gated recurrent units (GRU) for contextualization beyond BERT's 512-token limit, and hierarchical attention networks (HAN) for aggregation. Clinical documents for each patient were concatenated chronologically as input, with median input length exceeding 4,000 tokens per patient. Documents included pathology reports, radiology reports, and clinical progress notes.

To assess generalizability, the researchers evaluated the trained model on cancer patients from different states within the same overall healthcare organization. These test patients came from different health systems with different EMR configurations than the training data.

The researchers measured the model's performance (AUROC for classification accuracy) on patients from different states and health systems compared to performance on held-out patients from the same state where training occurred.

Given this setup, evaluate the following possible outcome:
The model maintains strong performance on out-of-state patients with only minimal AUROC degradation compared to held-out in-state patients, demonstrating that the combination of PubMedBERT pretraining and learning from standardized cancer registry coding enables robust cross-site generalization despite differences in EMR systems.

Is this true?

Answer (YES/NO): NO